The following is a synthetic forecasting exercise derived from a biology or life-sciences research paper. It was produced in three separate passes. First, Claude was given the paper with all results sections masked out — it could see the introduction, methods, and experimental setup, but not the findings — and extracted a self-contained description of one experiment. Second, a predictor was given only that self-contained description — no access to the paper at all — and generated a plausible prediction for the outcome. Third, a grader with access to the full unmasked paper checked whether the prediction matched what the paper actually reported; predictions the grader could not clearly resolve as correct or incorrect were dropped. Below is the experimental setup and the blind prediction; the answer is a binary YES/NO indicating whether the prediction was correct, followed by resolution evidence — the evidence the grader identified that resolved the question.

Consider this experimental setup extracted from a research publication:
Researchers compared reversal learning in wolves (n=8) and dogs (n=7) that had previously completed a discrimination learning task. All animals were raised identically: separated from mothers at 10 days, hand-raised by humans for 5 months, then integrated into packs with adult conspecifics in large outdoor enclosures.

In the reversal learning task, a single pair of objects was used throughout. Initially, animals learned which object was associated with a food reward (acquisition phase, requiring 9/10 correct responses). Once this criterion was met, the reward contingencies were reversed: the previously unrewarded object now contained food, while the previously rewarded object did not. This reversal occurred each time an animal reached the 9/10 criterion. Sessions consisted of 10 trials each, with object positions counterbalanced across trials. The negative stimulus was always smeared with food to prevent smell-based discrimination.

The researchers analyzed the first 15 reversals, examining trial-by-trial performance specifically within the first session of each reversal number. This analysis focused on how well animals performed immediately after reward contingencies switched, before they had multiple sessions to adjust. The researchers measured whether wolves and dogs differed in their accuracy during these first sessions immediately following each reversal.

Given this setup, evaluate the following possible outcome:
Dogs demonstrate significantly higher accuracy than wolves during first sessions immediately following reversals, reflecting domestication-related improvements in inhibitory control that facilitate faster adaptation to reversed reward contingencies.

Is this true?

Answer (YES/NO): NO